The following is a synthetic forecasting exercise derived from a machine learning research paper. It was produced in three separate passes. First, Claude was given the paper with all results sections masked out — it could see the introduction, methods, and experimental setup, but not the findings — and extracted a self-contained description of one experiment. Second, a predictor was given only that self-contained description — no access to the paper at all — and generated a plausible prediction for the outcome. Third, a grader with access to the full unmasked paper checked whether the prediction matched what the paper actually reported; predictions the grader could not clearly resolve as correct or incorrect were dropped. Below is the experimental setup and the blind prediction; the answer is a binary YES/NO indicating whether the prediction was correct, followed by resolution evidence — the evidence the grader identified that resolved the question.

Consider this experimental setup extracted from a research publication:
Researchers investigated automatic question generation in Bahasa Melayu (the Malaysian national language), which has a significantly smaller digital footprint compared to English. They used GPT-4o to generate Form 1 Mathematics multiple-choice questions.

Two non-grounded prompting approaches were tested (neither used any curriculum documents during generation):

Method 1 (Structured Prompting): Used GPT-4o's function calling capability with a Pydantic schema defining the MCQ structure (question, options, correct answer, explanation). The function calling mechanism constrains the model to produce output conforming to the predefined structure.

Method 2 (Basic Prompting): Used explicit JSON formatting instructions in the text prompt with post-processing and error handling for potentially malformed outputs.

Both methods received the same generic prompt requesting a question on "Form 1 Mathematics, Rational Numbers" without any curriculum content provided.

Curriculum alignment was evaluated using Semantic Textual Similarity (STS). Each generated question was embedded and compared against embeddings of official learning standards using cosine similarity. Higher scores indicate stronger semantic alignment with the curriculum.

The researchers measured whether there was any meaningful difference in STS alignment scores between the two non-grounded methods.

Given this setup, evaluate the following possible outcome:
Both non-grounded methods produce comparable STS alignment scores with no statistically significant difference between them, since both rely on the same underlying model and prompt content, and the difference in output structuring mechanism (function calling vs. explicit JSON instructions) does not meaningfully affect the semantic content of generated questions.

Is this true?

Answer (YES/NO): YES